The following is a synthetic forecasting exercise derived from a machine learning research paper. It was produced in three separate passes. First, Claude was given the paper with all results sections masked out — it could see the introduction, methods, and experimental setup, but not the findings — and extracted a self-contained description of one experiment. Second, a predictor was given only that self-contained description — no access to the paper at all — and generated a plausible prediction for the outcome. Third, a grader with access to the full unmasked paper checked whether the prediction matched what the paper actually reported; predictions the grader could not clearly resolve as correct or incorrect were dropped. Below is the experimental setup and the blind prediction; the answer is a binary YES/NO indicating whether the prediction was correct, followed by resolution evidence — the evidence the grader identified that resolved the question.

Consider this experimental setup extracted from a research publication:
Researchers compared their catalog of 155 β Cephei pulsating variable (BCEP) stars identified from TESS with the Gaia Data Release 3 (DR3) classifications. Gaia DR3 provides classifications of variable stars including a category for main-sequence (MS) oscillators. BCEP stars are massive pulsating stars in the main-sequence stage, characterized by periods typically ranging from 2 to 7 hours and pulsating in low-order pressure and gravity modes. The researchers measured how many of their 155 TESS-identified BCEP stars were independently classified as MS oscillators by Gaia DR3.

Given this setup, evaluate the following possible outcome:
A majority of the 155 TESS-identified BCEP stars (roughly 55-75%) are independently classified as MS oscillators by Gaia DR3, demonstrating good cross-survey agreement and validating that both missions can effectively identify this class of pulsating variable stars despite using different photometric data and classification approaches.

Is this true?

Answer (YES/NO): NO